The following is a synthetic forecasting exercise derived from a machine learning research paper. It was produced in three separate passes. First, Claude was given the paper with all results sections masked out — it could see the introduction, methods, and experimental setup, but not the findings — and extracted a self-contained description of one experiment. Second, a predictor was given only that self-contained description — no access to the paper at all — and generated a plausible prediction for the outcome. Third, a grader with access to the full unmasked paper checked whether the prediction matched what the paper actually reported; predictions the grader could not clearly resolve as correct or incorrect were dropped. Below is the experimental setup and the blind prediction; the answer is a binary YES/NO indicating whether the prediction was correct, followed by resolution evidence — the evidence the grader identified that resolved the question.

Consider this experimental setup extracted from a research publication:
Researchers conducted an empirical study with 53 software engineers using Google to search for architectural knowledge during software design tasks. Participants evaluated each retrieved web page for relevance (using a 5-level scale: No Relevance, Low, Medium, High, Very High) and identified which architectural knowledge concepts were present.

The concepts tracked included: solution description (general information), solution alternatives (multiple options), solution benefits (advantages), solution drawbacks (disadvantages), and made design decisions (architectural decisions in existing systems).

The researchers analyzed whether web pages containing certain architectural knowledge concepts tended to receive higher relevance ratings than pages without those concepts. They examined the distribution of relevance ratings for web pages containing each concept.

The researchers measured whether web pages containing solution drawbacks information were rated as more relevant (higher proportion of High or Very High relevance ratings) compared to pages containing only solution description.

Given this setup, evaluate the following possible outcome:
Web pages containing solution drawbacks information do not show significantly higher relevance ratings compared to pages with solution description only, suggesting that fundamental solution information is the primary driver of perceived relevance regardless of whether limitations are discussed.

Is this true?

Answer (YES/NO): NO